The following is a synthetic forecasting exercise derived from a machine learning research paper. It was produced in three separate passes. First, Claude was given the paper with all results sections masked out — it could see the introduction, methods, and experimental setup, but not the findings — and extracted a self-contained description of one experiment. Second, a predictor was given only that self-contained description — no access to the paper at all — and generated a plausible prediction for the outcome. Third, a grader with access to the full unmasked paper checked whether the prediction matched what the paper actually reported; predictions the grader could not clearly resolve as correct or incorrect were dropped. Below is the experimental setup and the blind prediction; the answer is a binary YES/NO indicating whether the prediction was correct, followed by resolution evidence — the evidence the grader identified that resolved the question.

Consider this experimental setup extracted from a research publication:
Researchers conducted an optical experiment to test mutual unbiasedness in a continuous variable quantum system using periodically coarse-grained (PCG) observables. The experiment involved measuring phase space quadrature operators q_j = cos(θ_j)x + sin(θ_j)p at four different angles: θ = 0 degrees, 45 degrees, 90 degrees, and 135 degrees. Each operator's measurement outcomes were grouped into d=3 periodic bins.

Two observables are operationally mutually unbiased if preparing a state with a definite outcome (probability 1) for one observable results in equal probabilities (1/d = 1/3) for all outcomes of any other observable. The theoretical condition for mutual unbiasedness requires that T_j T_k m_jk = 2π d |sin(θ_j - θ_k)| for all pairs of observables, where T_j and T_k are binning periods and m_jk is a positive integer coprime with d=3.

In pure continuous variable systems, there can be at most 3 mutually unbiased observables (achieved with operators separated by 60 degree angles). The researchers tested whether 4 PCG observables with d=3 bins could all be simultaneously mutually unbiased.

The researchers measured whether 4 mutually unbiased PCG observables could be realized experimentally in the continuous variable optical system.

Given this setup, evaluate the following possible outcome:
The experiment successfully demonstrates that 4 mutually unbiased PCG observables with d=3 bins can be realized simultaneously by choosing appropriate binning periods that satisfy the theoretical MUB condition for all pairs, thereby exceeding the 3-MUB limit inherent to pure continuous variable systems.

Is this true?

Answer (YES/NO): YES